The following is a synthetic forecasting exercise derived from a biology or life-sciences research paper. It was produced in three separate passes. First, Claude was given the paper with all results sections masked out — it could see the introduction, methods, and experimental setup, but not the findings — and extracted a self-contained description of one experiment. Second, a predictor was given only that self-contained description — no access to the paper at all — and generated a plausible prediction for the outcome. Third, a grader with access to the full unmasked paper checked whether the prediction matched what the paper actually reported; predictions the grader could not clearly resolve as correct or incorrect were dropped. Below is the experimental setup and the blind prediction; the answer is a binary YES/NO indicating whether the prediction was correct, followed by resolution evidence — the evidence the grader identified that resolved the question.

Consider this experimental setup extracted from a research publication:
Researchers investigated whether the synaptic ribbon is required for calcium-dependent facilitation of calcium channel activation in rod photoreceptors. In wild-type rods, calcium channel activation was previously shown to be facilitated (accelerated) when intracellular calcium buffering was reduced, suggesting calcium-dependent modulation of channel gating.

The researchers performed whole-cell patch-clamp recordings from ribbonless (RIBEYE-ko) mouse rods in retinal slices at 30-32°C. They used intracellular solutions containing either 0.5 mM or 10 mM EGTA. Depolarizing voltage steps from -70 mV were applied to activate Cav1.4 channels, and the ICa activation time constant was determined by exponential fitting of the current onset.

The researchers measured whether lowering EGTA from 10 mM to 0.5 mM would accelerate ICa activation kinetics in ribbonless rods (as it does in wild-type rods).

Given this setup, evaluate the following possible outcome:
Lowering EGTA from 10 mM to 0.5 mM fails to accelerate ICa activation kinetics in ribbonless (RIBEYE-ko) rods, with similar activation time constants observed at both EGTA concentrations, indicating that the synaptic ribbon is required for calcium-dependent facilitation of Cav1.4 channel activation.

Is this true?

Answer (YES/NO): YES